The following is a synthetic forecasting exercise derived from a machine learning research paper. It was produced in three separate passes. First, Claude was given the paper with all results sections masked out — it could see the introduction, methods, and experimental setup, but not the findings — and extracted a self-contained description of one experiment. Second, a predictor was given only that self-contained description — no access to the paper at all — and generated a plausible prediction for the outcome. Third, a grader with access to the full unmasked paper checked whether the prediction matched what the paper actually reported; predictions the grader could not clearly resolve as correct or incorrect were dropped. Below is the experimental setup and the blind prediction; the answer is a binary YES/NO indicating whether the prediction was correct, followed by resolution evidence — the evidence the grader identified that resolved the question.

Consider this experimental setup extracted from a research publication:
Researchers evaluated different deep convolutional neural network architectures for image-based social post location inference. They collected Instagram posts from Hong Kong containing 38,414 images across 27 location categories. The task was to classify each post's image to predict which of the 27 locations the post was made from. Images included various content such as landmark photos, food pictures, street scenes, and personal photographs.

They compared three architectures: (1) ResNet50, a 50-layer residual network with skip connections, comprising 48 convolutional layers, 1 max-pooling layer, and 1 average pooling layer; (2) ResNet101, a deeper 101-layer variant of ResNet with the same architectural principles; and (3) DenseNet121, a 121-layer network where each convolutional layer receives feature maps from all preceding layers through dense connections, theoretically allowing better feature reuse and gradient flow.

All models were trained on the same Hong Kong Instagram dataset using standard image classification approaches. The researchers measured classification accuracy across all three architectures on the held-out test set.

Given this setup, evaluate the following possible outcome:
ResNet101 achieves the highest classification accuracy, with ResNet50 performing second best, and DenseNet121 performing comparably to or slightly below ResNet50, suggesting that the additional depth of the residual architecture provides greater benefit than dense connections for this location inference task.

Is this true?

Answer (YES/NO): NO